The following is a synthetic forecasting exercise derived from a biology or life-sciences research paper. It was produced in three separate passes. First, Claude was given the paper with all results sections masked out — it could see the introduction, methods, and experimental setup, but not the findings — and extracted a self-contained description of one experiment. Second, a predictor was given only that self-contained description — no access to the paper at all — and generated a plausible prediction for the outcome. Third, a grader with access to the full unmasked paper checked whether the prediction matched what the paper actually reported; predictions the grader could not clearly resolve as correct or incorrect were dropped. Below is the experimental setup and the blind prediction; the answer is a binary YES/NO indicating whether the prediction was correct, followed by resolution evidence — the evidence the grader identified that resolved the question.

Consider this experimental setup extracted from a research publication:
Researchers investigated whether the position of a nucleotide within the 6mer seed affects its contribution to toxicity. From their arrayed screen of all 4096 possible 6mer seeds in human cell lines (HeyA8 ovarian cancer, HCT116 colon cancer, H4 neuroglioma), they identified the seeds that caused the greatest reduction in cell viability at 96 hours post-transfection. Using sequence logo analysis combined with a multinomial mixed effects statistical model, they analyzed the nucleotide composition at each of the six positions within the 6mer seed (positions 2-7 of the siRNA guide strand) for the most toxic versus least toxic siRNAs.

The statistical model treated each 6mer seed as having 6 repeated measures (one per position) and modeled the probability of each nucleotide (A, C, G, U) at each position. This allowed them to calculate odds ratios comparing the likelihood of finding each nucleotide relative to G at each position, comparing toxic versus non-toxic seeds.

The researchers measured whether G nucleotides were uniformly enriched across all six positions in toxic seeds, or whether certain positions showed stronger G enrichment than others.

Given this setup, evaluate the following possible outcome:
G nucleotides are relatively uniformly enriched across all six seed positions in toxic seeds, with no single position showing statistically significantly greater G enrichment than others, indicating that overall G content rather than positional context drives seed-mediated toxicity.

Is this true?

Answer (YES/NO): NO